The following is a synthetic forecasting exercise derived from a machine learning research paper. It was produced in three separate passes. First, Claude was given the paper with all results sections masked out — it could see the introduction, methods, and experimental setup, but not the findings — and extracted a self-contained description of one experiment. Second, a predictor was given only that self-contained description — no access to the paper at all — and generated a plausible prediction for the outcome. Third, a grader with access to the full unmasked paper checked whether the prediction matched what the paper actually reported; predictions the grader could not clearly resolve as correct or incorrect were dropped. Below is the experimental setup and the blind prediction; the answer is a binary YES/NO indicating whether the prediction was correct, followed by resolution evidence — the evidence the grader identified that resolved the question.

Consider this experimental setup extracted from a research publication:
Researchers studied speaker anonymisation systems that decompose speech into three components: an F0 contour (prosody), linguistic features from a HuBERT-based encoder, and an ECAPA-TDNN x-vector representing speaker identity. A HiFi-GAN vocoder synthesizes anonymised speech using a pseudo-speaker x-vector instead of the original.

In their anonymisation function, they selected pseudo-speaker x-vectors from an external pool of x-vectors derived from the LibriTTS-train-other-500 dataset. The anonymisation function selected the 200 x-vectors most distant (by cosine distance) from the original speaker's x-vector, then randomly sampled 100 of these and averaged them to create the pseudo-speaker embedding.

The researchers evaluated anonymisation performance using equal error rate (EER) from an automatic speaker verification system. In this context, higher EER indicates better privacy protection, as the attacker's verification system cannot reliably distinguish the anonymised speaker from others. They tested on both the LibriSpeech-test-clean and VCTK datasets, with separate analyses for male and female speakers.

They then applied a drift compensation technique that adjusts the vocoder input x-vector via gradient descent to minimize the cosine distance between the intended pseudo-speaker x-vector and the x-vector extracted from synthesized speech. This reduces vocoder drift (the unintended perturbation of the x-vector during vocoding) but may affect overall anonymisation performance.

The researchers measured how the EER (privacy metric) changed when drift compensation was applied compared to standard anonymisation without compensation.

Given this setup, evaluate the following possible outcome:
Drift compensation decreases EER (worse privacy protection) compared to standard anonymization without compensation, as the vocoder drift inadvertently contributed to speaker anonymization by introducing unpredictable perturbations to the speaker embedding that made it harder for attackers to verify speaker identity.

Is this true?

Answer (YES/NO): YES